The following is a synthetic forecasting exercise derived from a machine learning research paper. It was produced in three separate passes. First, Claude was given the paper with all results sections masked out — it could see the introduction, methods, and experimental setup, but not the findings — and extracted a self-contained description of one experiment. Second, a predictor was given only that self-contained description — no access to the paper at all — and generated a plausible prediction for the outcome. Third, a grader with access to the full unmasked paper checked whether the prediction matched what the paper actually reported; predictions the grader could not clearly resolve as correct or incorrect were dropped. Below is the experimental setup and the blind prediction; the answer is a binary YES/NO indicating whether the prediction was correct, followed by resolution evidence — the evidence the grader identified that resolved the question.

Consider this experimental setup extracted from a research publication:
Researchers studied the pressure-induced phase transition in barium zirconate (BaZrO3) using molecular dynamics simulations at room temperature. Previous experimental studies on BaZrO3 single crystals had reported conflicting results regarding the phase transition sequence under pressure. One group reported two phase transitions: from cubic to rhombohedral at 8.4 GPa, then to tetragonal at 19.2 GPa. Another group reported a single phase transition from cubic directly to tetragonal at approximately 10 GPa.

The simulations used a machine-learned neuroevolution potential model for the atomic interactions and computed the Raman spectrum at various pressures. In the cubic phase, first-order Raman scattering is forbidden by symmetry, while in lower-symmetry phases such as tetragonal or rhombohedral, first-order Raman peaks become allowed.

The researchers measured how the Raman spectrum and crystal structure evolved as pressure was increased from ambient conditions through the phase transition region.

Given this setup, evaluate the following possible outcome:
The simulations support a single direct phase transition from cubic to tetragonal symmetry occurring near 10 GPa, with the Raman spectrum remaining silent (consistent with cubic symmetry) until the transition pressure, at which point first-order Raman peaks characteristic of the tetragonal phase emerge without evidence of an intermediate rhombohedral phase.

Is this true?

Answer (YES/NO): NO